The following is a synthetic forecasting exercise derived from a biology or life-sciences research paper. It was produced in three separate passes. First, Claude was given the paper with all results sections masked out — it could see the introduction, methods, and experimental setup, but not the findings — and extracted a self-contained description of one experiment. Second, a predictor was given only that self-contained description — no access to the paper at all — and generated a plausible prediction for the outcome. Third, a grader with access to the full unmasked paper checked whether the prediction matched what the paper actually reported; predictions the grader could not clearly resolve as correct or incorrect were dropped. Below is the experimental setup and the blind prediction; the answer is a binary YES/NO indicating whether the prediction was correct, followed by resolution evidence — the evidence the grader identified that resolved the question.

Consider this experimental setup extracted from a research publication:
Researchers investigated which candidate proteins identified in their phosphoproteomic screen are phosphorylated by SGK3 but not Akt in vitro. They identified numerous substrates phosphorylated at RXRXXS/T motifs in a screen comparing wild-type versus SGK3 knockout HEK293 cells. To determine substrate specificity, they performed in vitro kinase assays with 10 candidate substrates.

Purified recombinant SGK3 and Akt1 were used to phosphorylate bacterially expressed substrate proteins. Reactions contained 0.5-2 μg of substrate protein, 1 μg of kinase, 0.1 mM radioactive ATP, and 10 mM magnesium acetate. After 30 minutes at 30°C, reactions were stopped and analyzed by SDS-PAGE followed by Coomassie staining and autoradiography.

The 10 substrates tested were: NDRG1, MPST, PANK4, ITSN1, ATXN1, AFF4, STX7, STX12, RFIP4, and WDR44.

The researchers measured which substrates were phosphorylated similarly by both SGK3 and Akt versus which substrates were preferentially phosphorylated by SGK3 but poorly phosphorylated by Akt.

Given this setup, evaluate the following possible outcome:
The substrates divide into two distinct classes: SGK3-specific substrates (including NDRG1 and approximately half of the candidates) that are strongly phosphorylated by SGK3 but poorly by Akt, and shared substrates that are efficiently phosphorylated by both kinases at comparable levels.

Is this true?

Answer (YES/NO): NO